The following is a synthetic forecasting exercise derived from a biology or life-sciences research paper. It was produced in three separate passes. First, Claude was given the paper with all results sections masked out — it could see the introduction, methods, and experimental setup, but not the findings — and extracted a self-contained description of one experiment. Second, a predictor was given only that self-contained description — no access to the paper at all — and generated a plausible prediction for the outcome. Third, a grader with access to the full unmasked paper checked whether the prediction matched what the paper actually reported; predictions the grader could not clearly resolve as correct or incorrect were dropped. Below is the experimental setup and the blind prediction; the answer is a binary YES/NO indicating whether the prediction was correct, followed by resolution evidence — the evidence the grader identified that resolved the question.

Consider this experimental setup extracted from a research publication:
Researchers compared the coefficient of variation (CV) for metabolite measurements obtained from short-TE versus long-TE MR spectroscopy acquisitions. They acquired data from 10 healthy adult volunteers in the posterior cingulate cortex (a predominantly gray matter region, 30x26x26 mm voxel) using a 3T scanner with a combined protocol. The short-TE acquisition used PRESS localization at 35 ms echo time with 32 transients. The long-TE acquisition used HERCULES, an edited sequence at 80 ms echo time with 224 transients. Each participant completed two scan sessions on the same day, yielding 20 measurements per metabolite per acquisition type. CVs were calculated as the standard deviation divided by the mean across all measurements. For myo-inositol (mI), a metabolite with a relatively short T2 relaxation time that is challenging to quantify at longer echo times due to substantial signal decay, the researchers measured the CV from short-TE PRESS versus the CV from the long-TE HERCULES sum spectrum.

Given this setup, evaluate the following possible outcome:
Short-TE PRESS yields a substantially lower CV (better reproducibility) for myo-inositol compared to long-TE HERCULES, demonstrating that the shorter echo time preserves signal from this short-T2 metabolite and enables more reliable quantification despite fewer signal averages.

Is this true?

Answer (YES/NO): NO